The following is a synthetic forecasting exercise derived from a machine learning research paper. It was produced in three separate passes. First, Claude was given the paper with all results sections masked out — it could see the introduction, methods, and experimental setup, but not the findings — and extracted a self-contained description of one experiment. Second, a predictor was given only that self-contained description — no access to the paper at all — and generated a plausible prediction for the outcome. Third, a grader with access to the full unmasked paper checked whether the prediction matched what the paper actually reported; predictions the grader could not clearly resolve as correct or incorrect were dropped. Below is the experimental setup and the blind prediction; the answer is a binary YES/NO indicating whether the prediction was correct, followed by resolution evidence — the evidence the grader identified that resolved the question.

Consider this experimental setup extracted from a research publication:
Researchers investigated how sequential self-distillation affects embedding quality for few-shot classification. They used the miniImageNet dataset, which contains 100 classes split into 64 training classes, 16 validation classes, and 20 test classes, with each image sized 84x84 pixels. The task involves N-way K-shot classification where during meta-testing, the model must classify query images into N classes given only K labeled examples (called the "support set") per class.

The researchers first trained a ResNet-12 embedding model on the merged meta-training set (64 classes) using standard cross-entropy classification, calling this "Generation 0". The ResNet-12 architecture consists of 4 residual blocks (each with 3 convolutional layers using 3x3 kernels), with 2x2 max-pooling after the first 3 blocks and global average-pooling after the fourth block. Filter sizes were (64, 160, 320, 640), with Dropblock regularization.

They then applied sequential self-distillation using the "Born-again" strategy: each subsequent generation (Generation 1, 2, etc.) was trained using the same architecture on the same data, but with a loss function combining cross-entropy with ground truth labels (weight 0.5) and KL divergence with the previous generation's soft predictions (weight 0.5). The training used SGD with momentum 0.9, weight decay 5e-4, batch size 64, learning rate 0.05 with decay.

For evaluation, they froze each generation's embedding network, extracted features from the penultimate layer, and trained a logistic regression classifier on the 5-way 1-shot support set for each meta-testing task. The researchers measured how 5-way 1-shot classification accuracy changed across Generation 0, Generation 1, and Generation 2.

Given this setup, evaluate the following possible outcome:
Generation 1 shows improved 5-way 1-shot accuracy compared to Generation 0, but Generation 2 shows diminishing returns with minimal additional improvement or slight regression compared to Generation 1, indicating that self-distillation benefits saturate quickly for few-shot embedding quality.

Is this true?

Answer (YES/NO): NO